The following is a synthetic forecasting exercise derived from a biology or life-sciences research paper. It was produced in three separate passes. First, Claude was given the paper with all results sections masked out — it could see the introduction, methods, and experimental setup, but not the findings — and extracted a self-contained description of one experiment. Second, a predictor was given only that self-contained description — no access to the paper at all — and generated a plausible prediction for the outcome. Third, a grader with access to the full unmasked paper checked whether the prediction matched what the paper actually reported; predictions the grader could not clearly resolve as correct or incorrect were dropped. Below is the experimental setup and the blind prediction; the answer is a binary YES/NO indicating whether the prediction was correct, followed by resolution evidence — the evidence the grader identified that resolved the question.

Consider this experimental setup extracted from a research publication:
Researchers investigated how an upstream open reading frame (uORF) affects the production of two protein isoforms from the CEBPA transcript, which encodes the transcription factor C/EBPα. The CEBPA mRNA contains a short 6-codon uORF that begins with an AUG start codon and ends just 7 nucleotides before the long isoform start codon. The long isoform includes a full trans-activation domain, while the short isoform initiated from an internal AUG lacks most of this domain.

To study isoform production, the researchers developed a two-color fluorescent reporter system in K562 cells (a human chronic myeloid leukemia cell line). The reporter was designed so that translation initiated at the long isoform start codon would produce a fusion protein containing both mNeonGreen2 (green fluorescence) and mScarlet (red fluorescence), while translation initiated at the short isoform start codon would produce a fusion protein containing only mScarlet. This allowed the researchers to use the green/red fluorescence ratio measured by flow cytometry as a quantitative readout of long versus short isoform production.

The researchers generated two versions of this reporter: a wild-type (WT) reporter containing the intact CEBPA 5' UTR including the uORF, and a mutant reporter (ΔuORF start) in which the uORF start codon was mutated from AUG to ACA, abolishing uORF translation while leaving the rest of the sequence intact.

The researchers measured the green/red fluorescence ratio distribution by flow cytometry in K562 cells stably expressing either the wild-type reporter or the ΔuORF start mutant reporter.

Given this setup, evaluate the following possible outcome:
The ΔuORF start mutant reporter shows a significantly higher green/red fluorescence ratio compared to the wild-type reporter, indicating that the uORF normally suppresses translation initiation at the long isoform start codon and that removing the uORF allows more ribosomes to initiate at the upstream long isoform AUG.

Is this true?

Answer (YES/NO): NO